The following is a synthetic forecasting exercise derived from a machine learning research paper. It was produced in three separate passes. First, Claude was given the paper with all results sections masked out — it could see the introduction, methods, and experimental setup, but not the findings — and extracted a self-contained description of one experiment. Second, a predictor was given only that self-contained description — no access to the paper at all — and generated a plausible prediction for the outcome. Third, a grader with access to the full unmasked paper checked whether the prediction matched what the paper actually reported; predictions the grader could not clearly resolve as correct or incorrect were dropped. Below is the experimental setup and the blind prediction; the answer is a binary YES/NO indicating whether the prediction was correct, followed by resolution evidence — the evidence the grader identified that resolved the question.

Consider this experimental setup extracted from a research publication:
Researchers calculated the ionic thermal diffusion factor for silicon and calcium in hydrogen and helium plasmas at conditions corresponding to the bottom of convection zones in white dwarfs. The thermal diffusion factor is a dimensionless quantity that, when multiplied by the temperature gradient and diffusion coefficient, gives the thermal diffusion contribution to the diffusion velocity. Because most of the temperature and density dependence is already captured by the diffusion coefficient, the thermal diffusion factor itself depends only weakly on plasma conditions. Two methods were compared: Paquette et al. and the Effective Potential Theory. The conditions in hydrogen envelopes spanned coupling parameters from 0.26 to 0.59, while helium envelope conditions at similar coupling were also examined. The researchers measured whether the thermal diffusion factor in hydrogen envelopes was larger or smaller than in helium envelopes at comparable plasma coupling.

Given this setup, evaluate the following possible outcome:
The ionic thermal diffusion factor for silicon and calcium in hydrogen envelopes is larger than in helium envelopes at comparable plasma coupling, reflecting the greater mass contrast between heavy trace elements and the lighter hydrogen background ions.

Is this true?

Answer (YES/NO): YES